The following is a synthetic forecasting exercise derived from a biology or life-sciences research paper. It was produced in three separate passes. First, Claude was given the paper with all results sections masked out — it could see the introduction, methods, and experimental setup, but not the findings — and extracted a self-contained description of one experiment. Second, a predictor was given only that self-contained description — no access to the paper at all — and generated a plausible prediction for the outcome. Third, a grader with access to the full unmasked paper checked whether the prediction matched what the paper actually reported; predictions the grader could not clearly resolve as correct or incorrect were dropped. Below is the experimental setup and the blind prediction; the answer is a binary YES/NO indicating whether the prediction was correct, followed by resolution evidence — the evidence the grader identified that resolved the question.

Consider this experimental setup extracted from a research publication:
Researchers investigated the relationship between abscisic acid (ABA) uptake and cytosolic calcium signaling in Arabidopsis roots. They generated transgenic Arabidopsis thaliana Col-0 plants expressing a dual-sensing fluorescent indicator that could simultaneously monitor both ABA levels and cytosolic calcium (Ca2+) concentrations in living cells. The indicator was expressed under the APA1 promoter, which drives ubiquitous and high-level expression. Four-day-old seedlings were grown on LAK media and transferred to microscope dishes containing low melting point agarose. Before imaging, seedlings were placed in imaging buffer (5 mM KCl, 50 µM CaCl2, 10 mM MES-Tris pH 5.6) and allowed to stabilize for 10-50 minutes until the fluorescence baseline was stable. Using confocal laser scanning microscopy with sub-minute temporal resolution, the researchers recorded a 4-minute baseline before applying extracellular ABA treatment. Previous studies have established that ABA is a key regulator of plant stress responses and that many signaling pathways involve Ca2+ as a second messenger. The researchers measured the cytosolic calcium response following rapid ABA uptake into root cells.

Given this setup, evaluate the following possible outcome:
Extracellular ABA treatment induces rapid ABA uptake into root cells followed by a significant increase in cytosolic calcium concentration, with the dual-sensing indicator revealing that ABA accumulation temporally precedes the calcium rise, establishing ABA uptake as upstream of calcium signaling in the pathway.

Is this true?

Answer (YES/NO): NO